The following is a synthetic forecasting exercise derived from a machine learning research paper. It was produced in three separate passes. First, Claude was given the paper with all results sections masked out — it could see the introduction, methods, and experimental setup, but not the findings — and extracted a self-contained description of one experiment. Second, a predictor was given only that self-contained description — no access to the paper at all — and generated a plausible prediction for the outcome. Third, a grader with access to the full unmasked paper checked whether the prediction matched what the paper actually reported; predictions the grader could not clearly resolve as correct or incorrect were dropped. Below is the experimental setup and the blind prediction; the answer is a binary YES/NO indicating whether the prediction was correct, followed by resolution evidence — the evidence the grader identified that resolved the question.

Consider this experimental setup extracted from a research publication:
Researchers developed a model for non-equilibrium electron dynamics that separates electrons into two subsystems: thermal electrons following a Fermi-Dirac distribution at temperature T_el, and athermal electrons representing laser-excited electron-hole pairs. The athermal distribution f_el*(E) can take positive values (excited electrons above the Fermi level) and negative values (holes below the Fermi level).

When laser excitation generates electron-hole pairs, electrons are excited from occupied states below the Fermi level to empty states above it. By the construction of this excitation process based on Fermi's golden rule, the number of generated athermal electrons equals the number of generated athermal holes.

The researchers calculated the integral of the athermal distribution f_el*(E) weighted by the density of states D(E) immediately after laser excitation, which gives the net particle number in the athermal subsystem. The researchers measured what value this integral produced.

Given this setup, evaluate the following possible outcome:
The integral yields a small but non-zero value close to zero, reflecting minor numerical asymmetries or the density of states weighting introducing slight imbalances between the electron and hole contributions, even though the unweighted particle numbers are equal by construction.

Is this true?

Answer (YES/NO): NO